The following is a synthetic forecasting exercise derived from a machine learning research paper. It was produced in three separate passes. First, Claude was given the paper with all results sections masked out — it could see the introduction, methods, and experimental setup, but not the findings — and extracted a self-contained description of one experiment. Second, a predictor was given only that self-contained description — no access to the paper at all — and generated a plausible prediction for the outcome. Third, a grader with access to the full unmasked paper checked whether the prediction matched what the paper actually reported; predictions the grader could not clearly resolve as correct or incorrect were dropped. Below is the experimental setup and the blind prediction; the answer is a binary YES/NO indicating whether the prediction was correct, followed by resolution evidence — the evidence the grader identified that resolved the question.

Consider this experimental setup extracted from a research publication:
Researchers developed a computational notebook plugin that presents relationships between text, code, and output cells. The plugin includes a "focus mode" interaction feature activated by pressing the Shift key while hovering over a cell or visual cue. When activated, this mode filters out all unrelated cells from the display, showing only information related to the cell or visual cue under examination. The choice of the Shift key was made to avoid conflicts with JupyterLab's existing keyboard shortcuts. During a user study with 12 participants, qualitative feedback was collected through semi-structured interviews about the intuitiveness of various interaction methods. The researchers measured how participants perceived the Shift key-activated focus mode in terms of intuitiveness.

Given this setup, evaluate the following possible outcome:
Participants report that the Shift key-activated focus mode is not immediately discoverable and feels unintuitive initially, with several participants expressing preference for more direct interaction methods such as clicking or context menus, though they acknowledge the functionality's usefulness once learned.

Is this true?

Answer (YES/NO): NO